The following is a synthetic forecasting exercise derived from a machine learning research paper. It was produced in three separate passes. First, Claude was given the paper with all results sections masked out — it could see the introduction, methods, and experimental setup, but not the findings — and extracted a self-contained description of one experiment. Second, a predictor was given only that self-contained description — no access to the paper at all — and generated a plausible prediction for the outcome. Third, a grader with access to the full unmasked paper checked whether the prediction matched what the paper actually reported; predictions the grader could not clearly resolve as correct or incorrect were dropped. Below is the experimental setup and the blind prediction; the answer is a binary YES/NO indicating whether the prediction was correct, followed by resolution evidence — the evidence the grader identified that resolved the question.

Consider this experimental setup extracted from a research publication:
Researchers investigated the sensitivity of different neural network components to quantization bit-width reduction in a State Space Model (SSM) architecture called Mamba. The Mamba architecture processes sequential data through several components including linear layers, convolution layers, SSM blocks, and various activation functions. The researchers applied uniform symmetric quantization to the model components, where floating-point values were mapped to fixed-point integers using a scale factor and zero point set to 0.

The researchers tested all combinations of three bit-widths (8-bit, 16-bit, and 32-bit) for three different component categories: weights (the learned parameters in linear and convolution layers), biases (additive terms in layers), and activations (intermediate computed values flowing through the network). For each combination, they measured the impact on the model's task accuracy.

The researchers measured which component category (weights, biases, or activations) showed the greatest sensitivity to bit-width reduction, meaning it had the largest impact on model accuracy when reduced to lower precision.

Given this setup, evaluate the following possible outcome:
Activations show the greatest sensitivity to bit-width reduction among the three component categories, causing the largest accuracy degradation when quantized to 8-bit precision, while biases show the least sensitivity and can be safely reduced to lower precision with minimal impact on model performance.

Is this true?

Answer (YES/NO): NO